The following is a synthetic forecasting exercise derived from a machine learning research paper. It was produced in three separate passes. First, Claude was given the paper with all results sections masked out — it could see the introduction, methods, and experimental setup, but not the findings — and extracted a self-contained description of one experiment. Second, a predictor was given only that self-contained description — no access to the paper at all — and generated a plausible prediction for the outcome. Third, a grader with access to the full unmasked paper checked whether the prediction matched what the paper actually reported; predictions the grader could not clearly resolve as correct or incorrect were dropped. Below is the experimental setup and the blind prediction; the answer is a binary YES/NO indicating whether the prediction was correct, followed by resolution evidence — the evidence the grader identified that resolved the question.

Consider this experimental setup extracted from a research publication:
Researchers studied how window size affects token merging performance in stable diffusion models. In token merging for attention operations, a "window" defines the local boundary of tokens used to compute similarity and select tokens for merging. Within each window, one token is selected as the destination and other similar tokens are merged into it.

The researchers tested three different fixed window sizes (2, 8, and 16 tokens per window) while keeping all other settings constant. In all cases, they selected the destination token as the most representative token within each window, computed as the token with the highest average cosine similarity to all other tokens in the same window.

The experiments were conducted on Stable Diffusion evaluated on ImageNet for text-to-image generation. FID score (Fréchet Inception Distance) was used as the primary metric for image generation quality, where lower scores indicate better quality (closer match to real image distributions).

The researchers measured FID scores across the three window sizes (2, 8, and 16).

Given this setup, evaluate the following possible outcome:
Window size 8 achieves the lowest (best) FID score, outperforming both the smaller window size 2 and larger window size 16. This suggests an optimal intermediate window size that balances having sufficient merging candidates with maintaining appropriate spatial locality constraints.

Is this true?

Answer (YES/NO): NO